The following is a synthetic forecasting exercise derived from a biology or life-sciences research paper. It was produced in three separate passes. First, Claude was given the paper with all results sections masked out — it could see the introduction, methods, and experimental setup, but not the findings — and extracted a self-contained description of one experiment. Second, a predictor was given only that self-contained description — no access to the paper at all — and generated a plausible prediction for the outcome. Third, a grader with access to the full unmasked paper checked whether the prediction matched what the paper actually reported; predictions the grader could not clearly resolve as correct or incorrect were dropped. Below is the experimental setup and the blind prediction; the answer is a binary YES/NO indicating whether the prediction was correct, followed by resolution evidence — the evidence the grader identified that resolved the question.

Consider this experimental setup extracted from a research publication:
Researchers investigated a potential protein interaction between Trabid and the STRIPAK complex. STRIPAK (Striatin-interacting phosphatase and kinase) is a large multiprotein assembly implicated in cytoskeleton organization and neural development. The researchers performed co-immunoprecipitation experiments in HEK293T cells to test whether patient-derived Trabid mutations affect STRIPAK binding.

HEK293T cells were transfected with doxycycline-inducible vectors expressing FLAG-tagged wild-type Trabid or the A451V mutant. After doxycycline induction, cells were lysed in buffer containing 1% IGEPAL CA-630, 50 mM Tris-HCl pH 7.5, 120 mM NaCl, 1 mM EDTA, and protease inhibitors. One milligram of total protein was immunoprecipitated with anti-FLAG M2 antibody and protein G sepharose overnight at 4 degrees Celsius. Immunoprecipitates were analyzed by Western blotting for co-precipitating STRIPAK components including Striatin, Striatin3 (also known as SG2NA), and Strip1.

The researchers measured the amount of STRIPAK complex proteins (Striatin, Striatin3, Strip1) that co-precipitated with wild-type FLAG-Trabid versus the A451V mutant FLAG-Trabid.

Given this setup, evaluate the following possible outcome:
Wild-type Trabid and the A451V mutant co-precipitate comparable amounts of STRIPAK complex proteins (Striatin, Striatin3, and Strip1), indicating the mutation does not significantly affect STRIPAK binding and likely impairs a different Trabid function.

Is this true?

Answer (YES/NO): NO